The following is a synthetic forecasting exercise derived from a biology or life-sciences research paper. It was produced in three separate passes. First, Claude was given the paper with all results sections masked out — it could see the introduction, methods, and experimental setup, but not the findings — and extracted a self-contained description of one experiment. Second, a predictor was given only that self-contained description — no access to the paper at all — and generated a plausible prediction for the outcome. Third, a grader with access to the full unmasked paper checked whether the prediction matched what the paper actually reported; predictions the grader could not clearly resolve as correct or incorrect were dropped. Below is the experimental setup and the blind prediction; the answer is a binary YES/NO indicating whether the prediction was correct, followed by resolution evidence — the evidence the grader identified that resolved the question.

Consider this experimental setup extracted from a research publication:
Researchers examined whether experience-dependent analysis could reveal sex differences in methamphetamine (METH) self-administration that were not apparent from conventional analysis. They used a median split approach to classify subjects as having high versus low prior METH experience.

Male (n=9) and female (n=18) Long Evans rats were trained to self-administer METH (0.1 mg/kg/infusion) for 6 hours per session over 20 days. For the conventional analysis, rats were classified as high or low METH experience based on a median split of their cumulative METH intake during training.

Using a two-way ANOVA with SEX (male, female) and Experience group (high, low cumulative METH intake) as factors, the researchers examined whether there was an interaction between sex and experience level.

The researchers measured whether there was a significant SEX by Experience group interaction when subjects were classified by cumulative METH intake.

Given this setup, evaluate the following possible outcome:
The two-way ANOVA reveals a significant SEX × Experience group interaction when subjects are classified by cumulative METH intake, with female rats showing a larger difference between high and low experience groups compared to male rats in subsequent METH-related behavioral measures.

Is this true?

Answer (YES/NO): NO